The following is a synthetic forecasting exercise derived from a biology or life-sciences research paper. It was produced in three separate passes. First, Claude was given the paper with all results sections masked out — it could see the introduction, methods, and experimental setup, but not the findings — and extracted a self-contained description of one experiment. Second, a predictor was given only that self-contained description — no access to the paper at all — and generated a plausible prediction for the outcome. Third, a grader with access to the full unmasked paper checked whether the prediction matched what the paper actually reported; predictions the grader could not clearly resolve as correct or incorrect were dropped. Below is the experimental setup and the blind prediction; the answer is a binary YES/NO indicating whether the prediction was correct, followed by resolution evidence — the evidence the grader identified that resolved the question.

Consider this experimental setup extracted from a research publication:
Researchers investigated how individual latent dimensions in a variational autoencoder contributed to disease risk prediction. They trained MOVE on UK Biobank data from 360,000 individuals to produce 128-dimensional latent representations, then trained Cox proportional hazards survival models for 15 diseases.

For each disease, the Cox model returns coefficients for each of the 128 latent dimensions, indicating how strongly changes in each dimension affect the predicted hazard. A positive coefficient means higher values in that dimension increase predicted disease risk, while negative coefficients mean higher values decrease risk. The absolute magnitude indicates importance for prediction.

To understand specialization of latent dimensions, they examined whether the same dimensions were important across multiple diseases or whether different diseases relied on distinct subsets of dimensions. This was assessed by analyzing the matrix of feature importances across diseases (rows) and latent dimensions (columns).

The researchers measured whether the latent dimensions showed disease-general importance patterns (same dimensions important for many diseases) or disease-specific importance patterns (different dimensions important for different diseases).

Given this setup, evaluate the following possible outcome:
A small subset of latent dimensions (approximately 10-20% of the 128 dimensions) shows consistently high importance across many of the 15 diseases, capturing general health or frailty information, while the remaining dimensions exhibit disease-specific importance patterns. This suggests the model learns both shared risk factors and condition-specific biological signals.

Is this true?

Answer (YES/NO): NO